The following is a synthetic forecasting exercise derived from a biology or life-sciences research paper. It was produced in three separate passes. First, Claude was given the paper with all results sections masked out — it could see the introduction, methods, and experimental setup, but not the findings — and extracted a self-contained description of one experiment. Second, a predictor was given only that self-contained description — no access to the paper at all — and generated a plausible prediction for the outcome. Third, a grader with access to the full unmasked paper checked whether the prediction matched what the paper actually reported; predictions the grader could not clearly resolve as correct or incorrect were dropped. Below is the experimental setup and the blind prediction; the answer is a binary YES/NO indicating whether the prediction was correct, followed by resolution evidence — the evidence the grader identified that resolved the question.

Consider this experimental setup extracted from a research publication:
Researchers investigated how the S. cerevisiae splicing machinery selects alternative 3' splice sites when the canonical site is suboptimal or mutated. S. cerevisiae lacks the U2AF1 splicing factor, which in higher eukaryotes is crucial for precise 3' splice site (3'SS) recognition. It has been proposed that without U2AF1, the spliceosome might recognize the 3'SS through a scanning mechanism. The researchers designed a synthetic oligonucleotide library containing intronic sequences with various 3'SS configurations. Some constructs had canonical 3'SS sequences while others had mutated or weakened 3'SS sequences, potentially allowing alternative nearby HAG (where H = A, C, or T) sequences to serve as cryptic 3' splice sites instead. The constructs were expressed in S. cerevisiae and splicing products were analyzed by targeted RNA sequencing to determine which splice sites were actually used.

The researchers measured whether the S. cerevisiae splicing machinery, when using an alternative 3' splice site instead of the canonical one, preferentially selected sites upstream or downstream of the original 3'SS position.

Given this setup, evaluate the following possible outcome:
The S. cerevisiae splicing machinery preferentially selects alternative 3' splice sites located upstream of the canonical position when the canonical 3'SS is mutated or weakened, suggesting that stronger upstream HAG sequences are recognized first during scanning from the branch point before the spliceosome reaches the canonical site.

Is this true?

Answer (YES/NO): NO